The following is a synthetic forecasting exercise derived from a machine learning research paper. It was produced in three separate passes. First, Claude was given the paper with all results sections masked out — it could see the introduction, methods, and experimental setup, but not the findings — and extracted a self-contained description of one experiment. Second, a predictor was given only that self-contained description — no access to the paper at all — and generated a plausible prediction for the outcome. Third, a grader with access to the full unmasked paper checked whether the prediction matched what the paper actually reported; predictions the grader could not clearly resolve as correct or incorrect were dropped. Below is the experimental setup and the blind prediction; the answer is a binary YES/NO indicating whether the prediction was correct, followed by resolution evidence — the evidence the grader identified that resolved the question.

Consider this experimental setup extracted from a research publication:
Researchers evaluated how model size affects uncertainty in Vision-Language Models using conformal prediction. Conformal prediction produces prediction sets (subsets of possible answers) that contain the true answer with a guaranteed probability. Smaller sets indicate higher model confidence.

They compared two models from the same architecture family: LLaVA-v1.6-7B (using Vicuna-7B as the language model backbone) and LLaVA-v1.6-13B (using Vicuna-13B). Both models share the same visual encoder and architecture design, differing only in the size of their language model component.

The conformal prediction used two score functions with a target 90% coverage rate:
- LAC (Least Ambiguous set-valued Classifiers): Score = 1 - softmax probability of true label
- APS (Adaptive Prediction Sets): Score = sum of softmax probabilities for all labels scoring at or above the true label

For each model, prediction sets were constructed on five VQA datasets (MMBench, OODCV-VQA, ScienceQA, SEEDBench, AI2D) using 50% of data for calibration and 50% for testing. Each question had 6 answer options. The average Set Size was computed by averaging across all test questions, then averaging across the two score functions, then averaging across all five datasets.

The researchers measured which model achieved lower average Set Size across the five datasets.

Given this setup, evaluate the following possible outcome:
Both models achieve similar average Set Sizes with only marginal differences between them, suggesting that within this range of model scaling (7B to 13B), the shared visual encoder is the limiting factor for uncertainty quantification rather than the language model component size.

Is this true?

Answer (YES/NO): NO